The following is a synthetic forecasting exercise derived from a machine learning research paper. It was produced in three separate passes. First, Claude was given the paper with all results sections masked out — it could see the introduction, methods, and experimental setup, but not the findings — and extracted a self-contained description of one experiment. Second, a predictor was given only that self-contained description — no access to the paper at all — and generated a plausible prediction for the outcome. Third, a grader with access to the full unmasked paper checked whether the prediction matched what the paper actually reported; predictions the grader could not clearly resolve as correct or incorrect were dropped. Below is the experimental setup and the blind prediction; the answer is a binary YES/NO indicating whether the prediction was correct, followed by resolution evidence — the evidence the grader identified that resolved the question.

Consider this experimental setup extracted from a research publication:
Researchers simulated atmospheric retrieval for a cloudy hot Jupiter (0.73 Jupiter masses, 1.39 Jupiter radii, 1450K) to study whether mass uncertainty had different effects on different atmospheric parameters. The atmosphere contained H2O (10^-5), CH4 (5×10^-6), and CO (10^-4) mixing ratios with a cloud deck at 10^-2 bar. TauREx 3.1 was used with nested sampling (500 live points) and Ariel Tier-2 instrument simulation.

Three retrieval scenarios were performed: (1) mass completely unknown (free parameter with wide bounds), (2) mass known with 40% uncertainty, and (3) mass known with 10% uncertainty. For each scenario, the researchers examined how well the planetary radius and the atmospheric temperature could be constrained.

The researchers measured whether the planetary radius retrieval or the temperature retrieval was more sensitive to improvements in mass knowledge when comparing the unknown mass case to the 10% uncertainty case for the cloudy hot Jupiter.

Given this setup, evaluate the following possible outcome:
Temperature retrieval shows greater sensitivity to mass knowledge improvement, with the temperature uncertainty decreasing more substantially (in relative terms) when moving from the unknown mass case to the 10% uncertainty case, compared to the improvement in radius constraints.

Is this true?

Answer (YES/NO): NO